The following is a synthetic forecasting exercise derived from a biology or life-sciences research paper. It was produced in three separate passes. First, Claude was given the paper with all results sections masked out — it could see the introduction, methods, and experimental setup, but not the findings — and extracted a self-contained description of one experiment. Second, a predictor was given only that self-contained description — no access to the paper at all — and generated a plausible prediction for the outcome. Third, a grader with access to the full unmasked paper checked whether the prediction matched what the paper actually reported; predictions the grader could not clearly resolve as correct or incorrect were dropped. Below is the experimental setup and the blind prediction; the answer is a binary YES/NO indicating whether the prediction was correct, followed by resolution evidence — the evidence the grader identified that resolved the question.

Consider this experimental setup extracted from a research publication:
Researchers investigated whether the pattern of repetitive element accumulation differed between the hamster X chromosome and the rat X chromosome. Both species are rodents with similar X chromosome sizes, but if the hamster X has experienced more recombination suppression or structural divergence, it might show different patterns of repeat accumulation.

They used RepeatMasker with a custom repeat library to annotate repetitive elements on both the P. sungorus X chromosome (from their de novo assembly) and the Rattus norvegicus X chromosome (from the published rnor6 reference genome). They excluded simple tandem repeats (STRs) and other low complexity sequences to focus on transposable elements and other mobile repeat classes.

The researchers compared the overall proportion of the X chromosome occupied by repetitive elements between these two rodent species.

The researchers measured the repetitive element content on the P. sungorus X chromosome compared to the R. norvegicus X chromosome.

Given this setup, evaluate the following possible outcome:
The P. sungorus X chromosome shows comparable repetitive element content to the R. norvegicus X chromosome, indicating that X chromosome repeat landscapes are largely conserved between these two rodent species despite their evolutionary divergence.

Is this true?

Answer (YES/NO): NO